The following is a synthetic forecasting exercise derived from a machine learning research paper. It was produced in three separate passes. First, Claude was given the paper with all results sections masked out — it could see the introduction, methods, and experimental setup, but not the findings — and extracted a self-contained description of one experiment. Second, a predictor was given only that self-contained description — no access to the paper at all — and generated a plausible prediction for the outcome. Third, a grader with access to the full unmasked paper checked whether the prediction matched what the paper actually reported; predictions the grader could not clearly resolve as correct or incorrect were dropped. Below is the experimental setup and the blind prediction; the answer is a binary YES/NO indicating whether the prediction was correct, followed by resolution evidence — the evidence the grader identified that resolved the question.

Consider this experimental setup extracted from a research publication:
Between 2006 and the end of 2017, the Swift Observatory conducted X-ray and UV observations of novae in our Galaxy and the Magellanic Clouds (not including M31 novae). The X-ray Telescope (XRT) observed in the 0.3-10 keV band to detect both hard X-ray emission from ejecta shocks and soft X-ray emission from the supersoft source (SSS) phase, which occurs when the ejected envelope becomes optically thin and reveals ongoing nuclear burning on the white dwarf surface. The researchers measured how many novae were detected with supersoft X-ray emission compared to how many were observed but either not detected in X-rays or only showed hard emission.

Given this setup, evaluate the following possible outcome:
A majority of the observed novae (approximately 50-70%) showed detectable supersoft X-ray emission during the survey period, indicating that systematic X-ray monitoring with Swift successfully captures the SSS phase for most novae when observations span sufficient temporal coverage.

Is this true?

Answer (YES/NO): NO